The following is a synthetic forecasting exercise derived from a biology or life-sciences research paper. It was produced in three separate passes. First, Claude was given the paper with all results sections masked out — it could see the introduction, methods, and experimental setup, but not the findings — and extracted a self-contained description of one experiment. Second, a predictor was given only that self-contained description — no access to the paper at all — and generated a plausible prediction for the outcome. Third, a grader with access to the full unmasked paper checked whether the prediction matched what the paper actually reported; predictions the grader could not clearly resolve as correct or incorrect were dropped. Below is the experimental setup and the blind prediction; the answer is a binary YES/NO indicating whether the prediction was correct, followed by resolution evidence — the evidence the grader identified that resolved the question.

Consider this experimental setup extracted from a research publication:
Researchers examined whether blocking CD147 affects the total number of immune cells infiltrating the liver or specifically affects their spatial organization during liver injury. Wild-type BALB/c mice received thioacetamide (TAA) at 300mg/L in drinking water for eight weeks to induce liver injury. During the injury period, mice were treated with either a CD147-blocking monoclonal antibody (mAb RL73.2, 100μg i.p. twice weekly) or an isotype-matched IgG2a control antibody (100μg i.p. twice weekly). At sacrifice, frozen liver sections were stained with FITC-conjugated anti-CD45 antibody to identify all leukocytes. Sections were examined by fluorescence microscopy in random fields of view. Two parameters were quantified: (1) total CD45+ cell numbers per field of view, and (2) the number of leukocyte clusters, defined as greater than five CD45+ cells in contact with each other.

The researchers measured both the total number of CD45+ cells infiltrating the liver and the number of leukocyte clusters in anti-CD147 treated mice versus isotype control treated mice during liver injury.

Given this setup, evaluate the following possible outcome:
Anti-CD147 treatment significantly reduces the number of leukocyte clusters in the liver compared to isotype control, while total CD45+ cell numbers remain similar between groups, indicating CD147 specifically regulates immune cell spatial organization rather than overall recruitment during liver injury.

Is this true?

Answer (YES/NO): YES